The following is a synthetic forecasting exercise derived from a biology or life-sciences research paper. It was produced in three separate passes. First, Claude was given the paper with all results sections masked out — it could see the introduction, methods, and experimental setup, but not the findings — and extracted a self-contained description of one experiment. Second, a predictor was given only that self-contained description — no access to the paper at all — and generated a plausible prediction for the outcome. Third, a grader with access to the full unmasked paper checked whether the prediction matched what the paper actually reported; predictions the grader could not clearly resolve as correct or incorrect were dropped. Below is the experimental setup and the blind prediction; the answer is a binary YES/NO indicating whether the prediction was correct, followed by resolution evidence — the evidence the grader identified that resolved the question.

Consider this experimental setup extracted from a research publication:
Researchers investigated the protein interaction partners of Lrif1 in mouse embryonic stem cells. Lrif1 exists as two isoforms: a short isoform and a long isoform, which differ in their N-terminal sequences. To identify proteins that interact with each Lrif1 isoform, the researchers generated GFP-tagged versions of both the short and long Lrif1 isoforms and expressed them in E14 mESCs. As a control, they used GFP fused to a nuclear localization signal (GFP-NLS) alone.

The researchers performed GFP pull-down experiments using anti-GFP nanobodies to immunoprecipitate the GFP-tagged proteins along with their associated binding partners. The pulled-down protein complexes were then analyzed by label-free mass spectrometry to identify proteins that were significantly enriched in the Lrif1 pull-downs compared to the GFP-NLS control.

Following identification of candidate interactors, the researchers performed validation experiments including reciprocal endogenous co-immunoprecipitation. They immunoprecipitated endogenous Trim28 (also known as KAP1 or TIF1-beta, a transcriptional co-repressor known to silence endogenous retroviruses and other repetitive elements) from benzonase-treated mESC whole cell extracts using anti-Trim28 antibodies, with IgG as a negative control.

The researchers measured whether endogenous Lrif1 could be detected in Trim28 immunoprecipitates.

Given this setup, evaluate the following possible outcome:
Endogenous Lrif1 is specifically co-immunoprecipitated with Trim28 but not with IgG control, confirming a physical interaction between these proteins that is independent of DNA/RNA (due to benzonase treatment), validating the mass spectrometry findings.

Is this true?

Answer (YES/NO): YES